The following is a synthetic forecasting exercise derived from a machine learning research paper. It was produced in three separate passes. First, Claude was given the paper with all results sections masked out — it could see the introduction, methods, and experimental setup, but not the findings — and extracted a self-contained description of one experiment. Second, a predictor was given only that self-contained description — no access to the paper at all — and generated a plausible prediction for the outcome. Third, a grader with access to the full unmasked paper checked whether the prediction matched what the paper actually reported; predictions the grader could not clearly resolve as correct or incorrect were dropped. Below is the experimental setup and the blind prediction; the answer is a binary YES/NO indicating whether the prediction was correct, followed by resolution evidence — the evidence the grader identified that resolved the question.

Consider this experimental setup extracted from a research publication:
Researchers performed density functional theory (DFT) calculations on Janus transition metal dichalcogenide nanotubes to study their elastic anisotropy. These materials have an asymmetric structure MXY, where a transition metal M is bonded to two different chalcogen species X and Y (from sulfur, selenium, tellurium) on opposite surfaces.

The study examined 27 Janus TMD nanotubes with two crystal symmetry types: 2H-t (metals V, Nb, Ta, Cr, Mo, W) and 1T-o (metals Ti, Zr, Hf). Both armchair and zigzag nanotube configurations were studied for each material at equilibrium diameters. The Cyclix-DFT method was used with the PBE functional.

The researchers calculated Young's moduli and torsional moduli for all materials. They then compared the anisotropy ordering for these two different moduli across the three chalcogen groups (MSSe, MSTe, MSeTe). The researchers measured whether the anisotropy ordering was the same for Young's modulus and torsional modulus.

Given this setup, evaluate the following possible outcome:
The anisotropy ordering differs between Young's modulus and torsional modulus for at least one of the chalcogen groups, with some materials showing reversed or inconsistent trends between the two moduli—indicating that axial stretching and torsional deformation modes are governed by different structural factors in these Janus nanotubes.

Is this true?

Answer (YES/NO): NO